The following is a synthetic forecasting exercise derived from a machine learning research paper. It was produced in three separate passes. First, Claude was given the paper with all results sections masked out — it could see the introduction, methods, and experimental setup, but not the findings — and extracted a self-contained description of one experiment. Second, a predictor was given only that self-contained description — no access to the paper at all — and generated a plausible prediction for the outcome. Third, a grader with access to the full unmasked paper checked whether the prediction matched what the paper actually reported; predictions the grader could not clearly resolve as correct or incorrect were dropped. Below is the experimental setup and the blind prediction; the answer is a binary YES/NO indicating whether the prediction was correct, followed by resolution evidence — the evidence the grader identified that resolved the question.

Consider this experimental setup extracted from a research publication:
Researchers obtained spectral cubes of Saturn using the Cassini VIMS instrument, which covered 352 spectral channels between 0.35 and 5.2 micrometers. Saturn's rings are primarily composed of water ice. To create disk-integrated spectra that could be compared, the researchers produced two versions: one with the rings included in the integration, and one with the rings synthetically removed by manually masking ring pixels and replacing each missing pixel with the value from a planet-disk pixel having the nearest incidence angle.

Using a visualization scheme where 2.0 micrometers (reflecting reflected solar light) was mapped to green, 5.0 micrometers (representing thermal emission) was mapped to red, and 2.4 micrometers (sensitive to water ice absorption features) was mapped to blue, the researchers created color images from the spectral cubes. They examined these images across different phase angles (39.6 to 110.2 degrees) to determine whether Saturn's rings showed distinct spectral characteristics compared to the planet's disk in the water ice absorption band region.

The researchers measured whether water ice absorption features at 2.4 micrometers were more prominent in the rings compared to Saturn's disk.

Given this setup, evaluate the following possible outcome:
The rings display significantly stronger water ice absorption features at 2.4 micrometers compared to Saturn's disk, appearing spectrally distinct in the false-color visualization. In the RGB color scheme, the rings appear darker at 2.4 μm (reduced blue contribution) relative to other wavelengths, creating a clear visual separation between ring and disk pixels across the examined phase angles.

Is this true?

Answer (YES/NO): NO